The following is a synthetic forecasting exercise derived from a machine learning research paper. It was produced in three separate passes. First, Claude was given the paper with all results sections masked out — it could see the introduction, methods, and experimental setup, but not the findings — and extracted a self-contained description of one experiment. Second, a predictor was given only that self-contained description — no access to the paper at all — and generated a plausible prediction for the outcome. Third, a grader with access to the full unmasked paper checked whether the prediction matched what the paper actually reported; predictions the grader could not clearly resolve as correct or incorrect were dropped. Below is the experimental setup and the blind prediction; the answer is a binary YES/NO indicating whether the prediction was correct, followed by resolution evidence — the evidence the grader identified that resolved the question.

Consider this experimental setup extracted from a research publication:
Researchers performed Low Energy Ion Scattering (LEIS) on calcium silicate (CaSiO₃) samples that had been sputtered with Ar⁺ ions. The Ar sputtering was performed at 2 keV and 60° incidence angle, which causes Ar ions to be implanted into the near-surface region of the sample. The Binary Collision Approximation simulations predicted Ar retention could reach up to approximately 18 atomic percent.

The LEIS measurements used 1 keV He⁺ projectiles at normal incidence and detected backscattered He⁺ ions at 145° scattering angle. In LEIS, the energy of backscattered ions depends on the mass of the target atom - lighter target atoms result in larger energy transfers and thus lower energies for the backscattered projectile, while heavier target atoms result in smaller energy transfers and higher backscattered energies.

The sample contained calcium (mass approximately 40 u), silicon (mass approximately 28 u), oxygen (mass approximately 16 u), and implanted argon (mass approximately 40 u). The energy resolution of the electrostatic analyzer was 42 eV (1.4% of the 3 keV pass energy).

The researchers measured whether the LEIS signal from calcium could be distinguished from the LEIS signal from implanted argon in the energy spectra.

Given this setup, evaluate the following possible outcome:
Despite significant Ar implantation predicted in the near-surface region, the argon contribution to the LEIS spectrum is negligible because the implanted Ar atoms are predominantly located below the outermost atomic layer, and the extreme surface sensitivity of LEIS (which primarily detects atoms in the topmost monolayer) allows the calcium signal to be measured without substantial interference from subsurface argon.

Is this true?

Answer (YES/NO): NO